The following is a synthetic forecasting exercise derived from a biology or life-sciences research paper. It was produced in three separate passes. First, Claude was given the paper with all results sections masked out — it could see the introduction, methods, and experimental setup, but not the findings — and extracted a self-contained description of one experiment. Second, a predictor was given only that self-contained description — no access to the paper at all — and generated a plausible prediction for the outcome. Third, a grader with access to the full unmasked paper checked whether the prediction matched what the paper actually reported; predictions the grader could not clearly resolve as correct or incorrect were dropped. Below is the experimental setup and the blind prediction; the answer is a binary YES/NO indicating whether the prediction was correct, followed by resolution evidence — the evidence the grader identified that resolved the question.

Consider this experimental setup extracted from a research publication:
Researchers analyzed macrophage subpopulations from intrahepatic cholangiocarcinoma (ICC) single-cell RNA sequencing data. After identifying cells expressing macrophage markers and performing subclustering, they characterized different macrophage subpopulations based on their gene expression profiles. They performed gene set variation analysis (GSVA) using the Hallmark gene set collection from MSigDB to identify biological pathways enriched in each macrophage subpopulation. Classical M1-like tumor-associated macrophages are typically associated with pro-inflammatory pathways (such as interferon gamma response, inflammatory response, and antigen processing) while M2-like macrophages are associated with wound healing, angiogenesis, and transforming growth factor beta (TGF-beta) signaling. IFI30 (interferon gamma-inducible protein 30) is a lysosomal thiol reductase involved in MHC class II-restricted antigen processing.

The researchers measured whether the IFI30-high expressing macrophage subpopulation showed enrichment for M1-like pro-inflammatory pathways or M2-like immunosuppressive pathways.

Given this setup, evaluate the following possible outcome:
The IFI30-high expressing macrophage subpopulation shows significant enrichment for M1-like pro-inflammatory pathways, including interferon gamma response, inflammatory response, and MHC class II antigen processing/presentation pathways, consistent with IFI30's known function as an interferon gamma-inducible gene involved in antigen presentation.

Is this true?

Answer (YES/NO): NO